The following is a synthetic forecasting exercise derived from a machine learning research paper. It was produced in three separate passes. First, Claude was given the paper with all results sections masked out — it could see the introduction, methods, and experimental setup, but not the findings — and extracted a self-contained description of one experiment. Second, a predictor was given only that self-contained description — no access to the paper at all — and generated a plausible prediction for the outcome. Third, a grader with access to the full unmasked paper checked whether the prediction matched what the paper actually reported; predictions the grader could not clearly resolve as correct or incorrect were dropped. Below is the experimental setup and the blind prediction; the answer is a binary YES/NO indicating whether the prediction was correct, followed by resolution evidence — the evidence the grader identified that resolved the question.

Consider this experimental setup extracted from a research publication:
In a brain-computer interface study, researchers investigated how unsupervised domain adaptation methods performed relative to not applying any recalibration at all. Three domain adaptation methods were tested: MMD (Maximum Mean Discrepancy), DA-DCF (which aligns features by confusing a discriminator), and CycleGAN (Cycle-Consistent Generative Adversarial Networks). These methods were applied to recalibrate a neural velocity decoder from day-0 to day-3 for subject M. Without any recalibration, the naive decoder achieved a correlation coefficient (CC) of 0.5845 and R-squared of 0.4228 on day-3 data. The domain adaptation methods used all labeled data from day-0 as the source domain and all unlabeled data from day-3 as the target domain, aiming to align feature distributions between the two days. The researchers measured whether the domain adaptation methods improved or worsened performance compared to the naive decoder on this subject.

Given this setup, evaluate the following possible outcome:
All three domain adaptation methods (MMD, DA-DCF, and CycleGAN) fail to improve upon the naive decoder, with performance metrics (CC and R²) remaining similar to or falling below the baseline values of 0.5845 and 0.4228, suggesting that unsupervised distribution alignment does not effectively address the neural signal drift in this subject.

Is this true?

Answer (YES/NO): YES